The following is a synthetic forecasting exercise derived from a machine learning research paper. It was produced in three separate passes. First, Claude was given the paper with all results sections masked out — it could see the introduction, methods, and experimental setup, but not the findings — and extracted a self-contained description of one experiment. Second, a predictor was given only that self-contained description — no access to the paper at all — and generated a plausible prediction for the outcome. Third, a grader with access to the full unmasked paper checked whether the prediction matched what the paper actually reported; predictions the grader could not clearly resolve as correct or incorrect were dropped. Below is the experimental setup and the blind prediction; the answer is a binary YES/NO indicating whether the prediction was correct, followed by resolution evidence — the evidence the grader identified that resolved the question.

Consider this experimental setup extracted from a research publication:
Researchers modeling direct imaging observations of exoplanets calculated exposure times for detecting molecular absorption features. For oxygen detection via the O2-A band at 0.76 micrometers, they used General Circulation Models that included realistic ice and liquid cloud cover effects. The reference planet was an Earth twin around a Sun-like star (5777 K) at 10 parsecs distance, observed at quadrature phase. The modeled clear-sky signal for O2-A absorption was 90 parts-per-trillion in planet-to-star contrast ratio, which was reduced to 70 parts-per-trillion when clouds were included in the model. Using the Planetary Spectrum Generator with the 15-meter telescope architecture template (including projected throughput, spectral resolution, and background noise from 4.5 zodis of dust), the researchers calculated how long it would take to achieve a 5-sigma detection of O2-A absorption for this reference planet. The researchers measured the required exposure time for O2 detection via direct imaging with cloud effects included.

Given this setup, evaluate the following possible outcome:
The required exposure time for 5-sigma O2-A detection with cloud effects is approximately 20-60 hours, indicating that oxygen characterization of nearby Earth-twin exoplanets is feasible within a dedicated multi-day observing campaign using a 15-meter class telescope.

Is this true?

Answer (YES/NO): NO